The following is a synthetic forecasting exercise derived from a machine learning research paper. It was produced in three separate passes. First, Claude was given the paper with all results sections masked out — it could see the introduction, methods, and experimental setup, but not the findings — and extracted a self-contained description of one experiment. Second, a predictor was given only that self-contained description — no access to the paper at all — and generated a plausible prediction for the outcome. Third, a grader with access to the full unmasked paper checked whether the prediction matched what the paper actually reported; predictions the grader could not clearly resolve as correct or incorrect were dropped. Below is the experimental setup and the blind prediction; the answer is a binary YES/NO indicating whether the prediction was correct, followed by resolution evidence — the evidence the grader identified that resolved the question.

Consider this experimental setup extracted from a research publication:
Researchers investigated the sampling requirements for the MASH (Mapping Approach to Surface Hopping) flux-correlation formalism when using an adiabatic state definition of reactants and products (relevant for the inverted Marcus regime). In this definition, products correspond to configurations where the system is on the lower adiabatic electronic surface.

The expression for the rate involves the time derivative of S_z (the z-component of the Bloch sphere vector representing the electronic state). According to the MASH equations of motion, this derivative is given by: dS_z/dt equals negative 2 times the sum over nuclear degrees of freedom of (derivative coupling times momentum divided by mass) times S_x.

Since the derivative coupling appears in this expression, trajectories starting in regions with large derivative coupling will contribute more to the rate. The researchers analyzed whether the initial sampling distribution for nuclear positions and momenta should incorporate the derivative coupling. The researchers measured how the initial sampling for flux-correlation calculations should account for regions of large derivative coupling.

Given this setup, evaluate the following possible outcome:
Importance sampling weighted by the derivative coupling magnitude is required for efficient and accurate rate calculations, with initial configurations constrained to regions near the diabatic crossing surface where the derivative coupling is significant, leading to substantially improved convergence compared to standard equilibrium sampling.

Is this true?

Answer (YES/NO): NO